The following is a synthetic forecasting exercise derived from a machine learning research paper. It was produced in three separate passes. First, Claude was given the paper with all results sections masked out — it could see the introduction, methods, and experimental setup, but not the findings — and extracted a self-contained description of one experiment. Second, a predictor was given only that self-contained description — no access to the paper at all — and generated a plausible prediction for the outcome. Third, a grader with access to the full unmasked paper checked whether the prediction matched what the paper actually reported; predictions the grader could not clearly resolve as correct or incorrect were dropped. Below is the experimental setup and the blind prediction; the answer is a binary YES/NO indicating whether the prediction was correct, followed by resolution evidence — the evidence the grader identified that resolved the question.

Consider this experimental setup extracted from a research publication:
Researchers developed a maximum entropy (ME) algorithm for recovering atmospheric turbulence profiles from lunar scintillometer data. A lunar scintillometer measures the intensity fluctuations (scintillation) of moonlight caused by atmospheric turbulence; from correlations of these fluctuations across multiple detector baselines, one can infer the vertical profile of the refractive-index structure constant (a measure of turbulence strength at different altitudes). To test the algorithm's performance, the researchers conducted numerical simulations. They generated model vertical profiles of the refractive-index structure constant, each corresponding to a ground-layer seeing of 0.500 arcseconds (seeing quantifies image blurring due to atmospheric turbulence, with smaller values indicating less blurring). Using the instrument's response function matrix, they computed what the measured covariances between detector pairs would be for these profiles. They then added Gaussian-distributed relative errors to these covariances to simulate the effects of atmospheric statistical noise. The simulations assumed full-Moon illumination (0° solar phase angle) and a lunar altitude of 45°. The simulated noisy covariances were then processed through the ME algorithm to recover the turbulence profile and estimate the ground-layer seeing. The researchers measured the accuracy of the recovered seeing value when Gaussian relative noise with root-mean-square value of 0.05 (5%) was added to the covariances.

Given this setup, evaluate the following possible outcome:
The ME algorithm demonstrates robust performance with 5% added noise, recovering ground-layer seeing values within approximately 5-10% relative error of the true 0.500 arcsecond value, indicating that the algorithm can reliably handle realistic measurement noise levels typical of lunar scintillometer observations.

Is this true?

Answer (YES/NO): NO